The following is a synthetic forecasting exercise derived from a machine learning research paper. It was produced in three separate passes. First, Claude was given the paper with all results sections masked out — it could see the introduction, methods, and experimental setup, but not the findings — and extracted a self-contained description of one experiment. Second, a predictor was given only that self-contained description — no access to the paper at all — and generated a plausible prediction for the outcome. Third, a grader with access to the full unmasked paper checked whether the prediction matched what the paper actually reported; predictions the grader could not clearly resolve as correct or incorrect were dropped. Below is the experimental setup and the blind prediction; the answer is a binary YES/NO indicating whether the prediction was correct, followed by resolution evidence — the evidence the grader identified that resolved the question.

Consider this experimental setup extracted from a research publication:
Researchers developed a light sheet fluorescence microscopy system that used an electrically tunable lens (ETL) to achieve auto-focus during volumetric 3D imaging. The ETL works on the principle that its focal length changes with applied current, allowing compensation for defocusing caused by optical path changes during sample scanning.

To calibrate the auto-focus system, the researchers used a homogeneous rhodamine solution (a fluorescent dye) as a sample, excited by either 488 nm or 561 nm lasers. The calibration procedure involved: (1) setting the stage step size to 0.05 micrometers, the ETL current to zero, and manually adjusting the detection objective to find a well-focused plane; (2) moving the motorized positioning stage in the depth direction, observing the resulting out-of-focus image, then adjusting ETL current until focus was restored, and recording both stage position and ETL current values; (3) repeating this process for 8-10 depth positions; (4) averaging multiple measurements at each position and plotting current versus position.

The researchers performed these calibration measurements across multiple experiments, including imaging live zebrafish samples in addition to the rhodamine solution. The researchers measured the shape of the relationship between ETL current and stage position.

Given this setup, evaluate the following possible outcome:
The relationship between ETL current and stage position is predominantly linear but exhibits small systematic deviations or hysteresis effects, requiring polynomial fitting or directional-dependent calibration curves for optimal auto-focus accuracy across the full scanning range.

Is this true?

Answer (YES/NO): NO